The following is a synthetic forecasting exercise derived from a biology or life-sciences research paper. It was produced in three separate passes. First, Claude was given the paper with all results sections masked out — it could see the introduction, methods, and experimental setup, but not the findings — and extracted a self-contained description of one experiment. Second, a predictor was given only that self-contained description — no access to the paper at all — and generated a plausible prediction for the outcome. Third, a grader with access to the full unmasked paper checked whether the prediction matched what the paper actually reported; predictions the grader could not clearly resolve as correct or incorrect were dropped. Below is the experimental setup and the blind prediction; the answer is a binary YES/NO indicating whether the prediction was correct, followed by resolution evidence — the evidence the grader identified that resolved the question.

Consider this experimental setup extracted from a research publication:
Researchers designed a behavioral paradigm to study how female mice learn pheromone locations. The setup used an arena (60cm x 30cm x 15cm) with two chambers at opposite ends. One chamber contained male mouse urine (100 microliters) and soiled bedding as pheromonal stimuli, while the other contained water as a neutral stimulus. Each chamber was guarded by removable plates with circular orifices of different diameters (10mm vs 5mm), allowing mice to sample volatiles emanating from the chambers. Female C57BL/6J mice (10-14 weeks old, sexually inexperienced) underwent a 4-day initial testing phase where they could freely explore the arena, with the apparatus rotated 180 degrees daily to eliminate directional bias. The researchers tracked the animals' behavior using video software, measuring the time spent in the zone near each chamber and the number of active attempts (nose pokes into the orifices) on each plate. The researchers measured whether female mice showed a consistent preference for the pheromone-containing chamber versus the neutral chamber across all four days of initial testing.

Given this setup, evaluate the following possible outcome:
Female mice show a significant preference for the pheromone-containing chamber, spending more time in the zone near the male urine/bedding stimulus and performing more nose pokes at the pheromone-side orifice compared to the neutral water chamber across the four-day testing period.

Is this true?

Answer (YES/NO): NO